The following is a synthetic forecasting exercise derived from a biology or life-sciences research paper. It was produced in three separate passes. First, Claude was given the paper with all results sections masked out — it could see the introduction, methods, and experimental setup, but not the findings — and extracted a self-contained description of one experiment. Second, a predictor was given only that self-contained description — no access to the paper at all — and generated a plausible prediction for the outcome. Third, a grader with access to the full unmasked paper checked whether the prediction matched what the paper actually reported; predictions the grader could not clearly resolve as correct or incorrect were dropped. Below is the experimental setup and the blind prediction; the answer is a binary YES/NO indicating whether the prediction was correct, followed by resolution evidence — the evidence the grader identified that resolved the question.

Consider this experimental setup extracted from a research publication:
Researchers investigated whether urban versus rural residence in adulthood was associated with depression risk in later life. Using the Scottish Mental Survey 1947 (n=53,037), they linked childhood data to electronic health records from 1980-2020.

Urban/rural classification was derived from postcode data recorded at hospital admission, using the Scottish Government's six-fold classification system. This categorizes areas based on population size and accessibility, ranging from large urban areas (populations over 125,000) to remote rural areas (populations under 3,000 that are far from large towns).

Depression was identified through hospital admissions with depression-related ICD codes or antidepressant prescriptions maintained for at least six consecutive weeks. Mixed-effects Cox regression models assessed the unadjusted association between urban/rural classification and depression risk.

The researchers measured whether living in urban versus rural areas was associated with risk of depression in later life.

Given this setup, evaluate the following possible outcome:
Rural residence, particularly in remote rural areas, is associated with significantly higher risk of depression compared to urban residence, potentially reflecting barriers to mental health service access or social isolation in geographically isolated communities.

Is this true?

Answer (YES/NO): NO